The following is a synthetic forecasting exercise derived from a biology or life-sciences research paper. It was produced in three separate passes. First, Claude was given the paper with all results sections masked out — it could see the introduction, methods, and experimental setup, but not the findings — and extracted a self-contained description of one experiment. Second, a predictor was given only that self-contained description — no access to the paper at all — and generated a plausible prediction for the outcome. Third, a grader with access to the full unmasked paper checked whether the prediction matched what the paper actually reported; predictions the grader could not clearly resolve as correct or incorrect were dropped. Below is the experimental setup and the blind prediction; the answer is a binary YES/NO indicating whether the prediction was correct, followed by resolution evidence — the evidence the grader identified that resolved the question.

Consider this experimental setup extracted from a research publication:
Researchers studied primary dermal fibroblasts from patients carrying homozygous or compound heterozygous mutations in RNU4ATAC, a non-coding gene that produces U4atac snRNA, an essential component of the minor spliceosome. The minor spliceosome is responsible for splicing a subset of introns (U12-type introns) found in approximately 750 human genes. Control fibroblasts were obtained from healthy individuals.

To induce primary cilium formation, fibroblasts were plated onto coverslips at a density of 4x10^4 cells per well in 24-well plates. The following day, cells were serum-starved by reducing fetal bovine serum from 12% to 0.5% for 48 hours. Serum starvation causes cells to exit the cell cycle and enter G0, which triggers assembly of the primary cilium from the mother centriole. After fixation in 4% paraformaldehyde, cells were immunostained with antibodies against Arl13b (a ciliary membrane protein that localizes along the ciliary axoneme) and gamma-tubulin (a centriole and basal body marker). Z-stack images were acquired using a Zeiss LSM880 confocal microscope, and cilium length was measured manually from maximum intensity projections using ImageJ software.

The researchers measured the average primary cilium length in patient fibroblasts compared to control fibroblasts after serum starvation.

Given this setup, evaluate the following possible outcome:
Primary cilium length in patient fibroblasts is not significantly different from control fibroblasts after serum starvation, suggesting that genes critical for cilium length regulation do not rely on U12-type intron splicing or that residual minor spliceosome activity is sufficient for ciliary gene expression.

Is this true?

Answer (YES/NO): YES